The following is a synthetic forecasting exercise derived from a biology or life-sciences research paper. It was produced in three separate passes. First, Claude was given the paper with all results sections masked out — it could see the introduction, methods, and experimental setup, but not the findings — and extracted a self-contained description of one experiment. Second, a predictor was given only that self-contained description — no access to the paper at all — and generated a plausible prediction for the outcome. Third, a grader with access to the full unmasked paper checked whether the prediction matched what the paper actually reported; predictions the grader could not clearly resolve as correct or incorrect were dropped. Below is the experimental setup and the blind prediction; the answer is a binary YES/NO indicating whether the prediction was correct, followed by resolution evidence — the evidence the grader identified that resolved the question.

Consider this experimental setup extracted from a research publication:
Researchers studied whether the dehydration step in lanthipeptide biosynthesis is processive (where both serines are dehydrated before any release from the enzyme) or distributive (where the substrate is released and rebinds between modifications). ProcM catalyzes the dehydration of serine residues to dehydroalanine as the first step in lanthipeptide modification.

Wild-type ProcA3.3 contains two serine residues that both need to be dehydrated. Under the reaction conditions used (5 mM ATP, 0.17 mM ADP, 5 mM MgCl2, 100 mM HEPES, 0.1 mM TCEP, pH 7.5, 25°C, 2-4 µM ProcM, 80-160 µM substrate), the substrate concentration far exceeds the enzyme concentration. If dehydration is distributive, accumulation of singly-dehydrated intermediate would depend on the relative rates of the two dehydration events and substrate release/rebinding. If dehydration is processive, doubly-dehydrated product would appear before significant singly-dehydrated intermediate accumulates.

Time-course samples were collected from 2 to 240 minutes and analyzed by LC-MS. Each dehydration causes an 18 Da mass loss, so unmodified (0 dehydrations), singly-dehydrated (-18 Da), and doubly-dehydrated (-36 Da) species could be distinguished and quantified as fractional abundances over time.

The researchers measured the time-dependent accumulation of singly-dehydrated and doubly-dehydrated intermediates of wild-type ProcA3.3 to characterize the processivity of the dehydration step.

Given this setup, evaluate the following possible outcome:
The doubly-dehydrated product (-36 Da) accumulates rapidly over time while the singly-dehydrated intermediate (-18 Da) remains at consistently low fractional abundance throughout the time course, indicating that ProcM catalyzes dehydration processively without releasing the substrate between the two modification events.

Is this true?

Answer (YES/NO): YES